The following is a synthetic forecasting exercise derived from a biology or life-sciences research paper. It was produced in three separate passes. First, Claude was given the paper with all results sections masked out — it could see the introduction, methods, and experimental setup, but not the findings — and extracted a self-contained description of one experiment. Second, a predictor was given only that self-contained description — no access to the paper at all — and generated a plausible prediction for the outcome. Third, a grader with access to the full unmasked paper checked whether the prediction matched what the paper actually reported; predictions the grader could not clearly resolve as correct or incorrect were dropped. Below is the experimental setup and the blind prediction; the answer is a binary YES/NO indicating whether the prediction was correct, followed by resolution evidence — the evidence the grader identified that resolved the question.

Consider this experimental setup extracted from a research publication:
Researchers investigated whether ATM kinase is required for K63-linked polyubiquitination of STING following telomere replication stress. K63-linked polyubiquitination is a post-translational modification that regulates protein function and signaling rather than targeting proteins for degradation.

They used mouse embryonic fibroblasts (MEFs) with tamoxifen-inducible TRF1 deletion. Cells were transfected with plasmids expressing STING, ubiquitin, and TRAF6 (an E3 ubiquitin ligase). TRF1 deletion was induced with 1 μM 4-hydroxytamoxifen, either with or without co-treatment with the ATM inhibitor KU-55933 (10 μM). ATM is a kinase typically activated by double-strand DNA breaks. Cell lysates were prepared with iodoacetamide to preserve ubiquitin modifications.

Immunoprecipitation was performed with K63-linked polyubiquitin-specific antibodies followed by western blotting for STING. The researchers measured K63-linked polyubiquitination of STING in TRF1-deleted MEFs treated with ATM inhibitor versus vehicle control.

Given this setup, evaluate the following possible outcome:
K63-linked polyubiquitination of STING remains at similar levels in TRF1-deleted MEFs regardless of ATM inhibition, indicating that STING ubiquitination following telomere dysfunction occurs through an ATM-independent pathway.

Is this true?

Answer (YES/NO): NO